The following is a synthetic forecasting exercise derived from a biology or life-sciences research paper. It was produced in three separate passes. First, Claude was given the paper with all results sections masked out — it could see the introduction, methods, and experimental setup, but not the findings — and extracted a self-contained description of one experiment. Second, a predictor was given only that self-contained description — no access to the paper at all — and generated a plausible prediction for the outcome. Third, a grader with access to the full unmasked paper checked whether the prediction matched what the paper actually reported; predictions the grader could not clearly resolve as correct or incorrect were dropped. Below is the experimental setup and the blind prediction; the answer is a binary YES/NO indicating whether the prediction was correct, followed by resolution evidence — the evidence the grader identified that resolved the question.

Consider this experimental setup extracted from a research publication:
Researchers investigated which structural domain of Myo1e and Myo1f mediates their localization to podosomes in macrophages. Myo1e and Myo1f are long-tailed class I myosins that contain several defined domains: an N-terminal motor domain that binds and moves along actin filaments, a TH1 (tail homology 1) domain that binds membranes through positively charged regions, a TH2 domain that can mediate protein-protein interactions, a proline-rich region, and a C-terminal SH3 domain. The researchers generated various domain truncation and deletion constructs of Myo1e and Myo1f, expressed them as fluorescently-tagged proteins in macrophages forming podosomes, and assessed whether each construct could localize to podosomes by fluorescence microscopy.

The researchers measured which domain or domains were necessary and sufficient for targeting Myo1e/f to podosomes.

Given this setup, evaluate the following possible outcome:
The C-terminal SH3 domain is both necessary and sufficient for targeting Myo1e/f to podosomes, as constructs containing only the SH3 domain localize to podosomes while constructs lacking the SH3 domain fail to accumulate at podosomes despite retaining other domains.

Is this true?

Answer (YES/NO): NO